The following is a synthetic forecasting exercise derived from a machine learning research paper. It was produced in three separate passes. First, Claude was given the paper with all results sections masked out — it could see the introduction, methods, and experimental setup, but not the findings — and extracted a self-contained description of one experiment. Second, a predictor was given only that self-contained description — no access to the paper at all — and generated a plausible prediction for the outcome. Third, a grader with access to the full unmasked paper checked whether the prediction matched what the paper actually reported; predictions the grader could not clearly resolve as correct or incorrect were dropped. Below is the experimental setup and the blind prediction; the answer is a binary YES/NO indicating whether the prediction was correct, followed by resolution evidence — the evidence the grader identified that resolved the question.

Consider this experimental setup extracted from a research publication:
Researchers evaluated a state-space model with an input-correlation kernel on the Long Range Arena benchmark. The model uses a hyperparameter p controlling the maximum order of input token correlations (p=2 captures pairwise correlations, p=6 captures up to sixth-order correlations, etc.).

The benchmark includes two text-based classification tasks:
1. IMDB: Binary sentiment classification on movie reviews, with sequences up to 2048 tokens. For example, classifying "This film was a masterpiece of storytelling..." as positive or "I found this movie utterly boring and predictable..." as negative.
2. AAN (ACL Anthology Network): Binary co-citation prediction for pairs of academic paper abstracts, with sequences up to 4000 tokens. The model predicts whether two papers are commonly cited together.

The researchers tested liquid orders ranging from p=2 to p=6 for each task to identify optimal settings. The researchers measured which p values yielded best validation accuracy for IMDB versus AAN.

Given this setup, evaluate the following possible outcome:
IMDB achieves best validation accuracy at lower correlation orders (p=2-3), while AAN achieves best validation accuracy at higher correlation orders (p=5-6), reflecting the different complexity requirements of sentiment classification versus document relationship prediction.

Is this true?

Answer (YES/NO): NO